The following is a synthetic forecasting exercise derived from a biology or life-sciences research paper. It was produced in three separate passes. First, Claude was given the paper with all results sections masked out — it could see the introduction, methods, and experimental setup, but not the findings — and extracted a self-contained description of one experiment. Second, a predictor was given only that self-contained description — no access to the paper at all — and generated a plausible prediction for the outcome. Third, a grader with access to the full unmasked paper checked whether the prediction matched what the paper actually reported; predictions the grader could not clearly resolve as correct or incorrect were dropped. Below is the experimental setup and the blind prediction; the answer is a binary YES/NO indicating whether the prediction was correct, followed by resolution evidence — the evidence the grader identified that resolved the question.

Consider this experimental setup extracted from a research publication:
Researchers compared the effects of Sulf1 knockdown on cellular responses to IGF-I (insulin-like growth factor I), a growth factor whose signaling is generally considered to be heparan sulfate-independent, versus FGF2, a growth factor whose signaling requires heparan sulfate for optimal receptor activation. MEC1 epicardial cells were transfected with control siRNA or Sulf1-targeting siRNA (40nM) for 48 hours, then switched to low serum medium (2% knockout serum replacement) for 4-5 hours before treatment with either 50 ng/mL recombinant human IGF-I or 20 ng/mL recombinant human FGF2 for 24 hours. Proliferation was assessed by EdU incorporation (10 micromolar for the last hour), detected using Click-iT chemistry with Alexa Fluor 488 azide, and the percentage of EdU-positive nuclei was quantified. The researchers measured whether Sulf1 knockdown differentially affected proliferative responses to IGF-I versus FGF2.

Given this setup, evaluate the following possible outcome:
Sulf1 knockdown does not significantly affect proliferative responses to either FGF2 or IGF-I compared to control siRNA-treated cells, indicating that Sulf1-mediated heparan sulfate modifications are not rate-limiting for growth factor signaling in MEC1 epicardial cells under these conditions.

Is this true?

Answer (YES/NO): NO